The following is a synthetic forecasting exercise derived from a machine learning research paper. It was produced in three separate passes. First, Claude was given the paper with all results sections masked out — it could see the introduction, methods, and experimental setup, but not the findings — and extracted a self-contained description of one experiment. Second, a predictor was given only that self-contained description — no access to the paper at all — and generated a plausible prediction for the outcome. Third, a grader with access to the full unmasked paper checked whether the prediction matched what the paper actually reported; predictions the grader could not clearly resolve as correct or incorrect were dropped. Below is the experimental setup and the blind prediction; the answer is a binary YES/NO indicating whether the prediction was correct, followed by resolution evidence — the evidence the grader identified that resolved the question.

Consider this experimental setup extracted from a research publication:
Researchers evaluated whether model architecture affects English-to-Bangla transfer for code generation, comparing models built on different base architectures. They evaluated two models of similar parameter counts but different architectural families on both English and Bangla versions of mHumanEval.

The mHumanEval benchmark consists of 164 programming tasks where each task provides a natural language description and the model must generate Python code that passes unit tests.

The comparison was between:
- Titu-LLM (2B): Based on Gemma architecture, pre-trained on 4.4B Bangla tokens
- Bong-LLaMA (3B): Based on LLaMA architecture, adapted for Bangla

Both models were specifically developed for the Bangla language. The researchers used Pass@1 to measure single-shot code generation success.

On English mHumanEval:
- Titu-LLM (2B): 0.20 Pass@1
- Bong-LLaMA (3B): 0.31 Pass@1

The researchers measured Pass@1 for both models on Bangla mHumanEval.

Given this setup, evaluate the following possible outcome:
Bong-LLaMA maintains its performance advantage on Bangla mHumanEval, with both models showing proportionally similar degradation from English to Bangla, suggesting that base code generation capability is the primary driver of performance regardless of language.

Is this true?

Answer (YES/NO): NO